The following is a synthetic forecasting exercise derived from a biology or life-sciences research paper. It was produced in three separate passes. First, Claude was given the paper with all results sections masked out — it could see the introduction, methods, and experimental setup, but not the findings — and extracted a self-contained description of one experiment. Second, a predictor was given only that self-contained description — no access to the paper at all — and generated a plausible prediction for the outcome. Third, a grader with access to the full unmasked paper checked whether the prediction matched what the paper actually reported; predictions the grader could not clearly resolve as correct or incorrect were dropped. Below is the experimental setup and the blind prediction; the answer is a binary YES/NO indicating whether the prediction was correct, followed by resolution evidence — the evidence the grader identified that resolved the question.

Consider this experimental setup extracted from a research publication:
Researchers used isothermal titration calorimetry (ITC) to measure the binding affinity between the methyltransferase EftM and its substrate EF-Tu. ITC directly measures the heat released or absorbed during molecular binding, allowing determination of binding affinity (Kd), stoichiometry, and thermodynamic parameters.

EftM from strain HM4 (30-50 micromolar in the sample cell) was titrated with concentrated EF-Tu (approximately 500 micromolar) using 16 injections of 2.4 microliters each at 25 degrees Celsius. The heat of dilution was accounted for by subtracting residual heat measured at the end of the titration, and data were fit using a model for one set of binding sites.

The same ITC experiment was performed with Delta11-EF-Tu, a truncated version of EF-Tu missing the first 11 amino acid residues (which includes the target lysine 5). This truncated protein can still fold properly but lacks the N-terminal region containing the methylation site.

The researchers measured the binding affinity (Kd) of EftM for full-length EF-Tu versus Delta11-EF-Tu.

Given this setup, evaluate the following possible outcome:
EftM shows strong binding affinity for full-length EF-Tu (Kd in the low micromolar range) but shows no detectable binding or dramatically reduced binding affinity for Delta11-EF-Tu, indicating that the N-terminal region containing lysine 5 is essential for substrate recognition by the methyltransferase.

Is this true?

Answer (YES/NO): NO